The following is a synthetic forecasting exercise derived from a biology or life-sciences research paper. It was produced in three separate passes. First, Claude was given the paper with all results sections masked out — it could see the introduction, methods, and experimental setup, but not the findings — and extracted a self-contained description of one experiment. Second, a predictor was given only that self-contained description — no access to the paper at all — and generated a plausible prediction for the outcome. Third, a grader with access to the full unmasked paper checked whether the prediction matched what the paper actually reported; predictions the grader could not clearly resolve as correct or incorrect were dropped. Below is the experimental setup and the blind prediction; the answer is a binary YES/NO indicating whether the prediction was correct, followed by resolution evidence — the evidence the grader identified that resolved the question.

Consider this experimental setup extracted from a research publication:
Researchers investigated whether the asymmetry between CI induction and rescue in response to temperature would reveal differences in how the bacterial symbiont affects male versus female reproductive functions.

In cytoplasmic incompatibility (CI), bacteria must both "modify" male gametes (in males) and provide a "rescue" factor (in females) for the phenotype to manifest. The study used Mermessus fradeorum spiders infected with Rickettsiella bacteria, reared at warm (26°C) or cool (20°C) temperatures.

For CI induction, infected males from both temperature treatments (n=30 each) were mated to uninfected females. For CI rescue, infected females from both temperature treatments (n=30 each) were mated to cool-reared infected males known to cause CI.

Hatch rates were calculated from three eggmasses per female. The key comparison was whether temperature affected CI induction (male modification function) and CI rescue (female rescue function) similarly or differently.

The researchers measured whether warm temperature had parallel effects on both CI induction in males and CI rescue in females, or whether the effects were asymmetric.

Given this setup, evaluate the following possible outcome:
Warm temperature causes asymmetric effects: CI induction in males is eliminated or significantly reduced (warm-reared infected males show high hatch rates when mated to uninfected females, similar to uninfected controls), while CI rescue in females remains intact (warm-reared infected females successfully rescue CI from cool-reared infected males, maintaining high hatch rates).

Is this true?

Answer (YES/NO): NO